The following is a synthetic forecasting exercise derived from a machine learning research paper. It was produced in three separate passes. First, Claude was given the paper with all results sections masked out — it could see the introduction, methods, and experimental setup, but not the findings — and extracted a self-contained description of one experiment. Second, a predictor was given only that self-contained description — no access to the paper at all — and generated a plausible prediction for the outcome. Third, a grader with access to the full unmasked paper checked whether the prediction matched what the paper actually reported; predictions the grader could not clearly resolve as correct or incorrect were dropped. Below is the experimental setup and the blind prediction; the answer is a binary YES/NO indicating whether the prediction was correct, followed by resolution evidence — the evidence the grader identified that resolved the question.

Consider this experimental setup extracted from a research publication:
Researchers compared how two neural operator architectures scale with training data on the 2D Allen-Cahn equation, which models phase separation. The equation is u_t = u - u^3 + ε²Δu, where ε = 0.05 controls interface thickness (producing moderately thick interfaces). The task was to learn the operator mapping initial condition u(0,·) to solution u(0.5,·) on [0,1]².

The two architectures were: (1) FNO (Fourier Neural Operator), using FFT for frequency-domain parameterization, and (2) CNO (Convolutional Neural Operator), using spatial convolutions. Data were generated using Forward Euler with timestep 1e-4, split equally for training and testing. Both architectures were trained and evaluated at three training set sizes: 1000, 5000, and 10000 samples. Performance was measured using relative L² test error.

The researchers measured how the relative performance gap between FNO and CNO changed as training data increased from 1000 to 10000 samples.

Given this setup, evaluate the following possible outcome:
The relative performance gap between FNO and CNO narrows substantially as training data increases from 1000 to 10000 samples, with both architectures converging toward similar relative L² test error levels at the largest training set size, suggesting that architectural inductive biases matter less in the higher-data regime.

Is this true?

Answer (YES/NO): NO